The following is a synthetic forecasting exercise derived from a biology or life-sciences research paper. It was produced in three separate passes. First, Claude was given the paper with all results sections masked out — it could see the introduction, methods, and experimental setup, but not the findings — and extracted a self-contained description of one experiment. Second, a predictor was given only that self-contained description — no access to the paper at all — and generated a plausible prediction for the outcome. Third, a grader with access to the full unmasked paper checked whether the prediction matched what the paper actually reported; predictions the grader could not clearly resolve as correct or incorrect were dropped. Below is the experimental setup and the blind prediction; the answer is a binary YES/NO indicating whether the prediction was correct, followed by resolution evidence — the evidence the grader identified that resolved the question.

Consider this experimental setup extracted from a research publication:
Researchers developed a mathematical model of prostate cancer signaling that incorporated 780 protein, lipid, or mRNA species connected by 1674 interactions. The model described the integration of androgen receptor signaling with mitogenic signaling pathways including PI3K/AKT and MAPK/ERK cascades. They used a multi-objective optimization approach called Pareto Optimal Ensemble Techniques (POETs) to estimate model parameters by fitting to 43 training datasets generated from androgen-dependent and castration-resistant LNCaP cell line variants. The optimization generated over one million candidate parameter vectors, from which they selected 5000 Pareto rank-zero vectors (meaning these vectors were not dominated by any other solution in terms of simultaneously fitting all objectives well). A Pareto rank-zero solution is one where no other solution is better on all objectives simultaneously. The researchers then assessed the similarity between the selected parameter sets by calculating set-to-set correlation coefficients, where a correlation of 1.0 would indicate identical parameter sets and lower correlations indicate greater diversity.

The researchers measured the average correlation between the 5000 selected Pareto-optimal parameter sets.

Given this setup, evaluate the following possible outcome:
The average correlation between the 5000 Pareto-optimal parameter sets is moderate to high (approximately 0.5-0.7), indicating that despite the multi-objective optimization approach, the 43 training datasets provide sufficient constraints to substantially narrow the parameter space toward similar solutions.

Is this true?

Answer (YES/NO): YES